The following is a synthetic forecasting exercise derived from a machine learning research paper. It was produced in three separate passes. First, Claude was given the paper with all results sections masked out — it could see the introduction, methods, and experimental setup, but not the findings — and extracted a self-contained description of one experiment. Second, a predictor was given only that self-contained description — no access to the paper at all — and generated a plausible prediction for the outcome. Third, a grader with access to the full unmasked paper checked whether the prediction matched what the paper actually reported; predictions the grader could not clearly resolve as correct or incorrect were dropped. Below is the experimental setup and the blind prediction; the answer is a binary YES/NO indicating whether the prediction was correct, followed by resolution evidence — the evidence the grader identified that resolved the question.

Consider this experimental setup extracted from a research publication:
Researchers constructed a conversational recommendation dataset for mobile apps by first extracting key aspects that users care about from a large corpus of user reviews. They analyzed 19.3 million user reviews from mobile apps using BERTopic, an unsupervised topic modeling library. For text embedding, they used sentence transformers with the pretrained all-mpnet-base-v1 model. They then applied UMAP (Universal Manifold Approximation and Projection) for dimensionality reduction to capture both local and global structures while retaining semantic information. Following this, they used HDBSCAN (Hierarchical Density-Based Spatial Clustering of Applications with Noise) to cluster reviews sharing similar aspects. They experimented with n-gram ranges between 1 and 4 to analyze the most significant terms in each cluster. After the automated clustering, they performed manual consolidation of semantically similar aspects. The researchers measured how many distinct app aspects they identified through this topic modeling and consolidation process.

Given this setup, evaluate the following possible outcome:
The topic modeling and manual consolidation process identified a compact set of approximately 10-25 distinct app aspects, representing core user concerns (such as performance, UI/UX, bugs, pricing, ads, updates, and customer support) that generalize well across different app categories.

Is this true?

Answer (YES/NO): YES